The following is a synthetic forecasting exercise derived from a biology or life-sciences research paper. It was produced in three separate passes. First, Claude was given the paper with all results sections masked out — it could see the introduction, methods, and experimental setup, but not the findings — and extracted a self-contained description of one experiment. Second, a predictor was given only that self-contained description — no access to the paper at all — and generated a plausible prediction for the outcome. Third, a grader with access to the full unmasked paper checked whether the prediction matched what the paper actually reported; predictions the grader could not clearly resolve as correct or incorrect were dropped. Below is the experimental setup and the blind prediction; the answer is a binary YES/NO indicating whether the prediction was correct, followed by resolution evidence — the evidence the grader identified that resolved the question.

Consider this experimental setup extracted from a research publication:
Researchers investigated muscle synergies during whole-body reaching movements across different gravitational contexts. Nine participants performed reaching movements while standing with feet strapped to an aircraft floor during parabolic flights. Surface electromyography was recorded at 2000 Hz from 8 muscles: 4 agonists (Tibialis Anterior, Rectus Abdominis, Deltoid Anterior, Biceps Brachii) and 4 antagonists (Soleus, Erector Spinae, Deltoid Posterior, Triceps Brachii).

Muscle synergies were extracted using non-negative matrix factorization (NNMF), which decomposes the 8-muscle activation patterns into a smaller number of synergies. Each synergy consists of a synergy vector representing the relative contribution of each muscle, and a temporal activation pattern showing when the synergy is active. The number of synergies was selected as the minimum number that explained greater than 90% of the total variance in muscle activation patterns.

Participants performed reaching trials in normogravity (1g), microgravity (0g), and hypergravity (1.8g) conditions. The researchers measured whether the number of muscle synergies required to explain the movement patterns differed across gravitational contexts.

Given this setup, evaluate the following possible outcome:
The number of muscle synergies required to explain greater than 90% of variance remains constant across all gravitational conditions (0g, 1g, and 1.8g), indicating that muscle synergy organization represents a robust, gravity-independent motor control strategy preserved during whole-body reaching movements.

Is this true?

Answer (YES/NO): YES